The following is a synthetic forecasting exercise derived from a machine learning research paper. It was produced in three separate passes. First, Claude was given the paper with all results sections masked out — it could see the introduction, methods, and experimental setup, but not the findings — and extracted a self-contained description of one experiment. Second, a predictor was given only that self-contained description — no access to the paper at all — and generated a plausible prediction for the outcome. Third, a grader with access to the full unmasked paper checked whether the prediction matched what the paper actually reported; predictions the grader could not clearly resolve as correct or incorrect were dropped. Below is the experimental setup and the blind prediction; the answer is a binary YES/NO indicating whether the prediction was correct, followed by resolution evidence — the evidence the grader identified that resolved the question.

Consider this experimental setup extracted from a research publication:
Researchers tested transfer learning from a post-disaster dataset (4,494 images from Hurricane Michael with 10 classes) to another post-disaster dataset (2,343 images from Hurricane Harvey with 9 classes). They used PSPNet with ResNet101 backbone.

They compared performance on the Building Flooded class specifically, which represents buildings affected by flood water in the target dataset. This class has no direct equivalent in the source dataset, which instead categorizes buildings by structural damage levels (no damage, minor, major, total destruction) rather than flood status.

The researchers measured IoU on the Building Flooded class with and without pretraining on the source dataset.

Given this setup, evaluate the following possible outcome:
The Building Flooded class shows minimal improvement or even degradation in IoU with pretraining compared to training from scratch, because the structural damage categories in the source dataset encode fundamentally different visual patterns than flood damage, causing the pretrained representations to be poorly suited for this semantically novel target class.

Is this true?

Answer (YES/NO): NO